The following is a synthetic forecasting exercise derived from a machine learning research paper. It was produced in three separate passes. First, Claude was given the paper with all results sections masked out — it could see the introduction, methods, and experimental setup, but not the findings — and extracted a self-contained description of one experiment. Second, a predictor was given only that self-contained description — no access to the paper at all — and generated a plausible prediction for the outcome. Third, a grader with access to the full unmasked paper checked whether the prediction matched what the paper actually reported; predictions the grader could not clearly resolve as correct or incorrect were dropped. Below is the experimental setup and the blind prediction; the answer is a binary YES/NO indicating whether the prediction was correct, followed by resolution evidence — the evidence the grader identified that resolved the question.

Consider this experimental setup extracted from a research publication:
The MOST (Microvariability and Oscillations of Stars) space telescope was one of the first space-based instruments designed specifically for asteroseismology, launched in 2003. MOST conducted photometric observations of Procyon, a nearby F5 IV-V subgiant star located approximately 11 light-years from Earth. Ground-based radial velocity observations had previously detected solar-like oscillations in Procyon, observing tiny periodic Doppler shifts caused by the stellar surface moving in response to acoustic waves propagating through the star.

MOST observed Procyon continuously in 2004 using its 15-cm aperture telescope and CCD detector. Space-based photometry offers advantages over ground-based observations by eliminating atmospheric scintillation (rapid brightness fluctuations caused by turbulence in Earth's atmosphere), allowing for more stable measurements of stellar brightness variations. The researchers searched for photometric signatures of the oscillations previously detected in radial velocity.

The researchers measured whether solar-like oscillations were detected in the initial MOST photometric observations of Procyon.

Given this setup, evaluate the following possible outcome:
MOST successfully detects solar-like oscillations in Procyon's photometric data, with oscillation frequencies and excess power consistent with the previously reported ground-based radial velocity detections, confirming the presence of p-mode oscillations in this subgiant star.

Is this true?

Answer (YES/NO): NO